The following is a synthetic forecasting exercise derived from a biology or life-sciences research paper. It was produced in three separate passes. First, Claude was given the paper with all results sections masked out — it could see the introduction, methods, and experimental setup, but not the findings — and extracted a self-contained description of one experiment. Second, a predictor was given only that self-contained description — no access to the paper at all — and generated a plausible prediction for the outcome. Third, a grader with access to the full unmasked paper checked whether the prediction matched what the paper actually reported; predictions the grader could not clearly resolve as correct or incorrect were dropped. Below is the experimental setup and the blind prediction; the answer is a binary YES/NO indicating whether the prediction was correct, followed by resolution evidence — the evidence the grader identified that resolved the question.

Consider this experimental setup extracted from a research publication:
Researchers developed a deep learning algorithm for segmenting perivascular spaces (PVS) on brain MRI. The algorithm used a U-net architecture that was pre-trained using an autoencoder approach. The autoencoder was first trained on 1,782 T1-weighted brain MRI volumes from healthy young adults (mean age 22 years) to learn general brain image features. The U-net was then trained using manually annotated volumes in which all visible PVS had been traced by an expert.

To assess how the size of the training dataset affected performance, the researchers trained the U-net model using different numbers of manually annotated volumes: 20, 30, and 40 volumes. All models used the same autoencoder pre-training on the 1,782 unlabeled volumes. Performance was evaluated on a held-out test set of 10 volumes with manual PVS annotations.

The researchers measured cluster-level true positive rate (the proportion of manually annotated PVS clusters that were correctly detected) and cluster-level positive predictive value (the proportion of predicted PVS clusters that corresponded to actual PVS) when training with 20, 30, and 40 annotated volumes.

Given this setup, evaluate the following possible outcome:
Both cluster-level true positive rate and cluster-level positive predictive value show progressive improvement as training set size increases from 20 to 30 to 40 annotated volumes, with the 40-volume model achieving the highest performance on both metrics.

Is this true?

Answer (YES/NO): NO